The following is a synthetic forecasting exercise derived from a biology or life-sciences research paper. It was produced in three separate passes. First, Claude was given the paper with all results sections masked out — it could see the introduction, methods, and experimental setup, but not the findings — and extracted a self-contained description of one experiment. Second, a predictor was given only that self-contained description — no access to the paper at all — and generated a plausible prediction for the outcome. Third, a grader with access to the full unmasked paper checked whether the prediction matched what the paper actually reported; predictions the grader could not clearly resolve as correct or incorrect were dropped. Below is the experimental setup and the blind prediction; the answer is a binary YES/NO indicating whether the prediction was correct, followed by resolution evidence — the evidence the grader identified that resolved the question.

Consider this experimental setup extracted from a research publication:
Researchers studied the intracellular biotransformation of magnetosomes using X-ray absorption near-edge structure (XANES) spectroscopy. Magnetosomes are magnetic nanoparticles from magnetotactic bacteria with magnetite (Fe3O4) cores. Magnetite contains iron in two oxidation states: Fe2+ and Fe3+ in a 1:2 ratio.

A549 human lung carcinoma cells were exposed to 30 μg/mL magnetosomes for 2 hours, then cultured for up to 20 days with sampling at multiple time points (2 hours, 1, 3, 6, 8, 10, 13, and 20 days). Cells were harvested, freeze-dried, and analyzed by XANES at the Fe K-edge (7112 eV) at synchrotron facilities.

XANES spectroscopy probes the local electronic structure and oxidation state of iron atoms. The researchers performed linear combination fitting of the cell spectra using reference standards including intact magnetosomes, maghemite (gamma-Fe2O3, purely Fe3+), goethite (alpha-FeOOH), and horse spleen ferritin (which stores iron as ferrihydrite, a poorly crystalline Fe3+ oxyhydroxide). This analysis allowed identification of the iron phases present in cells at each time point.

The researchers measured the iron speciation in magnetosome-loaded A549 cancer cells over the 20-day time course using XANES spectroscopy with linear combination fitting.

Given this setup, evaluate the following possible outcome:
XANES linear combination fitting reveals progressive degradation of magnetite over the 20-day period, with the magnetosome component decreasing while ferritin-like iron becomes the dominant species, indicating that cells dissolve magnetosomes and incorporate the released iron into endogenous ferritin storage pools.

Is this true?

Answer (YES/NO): NO